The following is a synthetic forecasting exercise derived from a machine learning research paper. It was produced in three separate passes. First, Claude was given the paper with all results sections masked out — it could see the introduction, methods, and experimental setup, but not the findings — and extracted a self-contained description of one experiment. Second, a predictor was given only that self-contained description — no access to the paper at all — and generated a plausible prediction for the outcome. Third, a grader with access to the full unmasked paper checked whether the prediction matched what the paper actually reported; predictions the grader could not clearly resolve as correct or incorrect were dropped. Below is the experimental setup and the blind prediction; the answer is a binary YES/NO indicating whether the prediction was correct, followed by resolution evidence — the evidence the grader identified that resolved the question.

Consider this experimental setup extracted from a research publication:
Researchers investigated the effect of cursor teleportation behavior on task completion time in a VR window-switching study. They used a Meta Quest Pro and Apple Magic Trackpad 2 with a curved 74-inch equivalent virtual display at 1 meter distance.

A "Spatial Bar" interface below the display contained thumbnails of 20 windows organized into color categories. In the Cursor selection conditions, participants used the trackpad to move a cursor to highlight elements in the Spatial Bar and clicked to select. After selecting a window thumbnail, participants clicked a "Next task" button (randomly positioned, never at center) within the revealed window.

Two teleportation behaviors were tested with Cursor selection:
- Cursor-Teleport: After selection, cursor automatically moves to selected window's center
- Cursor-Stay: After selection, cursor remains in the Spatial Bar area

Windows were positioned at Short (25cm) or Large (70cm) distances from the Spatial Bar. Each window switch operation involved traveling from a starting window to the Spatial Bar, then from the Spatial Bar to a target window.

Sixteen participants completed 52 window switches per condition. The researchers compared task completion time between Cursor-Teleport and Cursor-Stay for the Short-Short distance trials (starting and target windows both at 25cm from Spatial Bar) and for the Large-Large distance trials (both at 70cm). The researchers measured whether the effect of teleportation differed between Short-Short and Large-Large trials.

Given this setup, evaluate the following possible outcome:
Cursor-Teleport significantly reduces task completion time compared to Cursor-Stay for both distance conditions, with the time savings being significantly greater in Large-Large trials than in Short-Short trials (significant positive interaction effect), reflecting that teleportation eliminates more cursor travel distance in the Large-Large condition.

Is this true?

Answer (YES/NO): NO